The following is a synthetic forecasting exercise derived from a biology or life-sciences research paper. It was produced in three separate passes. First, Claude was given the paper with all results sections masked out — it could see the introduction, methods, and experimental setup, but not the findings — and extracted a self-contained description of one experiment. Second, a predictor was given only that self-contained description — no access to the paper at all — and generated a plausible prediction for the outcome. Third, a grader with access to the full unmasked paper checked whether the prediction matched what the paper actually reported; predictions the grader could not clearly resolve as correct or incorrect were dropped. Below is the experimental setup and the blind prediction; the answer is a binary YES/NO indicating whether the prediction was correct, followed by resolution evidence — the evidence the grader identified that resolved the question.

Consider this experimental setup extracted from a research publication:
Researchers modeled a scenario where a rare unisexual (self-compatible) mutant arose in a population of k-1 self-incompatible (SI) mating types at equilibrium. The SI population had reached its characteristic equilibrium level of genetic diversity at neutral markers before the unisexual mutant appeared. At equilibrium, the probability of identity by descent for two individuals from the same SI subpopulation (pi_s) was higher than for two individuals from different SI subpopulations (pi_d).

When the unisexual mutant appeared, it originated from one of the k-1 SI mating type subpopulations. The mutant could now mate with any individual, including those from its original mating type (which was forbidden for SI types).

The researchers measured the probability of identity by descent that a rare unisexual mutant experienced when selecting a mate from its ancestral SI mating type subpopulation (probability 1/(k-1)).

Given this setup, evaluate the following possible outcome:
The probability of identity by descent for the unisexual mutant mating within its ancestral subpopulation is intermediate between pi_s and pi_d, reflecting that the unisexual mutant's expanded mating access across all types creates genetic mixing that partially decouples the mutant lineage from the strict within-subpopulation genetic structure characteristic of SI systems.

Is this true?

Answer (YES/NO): NO